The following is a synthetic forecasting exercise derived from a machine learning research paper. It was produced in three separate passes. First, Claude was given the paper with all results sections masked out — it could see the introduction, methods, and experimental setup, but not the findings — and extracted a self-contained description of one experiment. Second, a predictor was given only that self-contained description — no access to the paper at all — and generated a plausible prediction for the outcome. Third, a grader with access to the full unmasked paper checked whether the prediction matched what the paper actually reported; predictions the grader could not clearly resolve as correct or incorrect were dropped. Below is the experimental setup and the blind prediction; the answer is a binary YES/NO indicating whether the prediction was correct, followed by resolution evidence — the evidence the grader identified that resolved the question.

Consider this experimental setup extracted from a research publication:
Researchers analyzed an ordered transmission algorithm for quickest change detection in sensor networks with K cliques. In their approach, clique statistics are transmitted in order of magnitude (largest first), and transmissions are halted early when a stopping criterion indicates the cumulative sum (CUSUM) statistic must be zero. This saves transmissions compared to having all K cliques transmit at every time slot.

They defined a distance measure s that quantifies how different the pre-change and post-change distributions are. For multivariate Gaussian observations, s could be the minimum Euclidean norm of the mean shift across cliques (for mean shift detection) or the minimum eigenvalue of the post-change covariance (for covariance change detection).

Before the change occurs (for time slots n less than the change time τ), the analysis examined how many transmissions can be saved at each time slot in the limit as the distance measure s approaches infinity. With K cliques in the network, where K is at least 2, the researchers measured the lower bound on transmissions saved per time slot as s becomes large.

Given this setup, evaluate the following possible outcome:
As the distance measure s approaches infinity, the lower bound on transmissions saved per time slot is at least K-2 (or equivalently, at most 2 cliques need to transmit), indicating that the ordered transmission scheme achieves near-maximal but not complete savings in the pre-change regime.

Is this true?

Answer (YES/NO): NO